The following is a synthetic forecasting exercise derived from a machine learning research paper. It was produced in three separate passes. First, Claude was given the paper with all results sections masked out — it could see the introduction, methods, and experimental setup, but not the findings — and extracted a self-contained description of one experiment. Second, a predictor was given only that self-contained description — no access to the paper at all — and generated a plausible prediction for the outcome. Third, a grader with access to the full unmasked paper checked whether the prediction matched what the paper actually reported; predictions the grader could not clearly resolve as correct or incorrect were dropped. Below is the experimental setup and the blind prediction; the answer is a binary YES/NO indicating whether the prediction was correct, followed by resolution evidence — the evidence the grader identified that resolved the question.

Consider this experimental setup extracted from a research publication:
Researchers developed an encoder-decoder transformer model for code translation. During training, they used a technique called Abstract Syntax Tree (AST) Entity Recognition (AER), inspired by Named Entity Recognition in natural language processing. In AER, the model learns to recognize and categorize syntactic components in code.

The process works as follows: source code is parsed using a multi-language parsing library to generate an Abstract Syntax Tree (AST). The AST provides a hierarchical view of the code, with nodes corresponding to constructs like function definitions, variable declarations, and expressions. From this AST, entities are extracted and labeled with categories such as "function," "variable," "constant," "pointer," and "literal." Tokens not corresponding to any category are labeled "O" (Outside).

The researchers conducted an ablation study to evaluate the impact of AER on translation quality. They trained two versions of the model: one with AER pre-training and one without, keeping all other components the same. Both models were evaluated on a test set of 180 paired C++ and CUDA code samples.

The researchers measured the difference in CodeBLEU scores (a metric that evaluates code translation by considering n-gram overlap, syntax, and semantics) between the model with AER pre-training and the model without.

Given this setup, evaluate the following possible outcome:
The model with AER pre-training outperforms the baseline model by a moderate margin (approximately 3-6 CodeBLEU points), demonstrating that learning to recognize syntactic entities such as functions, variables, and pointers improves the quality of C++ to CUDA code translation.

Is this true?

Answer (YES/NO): YES